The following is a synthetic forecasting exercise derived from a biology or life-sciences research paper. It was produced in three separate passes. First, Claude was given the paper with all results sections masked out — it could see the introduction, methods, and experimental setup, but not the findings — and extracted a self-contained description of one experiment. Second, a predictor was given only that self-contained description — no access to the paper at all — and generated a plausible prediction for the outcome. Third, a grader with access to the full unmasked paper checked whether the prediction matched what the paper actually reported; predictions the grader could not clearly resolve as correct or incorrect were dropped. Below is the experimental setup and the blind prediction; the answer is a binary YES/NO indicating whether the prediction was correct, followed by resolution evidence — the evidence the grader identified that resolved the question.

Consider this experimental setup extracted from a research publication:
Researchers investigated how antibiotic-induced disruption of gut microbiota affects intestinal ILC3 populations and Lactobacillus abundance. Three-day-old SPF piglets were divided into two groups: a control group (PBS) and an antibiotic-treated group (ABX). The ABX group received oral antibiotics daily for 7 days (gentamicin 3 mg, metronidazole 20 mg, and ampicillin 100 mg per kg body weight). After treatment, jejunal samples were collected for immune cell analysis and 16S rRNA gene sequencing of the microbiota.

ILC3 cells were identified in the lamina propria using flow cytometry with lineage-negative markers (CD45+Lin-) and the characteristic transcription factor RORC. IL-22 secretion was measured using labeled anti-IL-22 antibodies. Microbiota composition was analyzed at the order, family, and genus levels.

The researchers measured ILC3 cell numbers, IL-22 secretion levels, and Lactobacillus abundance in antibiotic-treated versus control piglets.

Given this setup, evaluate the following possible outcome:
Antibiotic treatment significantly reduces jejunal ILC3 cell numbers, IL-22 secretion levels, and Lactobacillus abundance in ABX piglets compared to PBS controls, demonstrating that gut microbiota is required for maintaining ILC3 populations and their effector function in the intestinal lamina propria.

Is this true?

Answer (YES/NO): NO